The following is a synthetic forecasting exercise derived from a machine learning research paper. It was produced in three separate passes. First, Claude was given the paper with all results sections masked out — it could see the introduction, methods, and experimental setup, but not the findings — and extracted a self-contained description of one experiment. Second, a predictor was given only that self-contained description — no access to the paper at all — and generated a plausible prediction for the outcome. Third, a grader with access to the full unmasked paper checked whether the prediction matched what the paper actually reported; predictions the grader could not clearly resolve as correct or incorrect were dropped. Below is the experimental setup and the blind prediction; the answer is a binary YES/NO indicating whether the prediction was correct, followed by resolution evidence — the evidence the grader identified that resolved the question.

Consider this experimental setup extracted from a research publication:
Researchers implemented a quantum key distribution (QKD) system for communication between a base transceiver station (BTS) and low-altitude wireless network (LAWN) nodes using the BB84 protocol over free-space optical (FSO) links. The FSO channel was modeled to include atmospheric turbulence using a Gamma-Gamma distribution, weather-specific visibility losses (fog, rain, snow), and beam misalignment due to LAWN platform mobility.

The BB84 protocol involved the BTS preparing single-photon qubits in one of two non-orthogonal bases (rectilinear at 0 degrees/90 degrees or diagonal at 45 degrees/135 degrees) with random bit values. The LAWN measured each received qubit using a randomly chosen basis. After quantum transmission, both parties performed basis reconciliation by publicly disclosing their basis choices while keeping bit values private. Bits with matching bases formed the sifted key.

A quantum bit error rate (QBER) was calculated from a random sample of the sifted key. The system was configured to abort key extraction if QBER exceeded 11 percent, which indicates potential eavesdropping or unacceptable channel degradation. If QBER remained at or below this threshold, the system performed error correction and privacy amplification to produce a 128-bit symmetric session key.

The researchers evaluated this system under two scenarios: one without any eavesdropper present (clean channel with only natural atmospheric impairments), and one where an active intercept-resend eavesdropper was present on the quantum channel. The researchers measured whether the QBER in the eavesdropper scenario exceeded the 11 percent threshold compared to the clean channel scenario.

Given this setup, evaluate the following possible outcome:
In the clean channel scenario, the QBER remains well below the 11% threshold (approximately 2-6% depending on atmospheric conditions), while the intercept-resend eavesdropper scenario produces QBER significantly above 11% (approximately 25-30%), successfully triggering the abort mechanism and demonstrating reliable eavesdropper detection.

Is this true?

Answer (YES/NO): NO